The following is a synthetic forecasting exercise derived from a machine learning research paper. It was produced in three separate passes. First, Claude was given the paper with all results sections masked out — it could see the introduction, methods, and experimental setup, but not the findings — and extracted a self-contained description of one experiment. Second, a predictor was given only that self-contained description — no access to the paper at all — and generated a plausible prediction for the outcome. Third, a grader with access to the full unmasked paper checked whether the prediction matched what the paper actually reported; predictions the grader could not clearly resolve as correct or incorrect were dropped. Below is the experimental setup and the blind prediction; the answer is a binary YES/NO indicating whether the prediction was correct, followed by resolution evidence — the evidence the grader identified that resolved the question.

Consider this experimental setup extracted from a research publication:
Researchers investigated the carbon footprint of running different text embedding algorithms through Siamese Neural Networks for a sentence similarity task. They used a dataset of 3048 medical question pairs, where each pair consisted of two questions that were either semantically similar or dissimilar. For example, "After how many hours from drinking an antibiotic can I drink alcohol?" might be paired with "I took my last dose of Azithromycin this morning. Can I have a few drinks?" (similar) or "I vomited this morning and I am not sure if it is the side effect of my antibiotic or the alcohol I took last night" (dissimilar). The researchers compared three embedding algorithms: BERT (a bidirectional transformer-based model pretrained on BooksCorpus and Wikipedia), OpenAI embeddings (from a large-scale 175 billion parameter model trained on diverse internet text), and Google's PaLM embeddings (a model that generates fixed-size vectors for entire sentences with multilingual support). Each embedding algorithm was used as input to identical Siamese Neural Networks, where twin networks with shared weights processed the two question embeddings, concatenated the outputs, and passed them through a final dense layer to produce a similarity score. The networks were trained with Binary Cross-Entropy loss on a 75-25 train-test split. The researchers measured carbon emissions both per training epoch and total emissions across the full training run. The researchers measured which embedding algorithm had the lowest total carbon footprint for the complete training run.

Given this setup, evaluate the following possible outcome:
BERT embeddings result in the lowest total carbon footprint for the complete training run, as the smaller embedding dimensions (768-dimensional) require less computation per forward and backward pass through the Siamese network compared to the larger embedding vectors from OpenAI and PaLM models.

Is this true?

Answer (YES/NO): NO